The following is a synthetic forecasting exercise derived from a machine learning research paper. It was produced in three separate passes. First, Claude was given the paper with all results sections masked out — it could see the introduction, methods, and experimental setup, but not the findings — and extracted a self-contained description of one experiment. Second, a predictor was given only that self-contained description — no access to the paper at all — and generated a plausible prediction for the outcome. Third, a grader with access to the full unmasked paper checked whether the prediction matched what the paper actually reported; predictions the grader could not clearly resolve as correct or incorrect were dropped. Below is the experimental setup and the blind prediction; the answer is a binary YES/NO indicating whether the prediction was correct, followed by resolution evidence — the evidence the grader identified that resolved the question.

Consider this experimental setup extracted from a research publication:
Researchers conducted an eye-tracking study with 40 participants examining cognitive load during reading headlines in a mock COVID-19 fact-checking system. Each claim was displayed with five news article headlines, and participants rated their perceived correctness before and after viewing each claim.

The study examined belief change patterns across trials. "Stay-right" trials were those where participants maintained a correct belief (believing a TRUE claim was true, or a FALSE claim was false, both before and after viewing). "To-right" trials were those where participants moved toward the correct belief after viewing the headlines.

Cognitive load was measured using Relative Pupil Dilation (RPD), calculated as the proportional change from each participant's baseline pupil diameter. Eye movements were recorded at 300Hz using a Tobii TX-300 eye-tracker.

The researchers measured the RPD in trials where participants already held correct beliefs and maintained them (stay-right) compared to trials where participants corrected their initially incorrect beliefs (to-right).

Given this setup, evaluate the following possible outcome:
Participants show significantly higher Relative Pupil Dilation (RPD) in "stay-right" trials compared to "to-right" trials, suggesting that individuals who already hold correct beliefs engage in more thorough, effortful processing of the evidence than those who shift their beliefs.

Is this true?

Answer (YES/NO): NO